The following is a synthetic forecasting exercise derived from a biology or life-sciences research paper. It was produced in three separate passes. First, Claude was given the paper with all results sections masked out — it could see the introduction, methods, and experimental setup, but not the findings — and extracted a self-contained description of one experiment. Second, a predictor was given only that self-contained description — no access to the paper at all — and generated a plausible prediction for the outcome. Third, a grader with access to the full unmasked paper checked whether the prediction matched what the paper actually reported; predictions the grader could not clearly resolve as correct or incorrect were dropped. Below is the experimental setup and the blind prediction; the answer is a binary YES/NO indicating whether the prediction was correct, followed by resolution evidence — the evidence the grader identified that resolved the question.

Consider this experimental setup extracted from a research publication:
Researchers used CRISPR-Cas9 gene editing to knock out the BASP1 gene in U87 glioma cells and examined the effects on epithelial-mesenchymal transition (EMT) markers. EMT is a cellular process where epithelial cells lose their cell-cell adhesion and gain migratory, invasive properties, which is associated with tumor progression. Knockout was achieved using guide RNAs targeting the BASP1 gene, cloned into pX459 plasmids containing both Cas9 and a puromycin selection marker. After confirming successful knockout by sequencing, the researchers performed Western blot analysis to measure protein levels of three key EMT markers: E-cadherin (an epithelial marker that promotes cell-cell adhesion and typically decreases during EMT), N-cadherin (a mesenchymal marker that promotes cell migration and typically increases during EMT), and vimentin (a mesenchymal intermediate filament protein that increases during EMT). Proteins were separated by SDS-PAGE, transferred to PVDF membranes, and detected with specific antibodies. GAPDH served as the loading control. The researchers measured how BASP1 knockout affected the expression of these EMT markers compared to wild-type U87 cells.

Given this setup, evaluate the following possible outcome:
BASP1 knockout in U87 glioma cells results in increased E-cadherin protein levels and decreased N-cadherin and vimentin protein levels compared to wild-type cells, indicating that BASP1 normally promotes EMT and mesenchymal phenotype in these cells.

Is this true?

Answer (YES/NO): NO